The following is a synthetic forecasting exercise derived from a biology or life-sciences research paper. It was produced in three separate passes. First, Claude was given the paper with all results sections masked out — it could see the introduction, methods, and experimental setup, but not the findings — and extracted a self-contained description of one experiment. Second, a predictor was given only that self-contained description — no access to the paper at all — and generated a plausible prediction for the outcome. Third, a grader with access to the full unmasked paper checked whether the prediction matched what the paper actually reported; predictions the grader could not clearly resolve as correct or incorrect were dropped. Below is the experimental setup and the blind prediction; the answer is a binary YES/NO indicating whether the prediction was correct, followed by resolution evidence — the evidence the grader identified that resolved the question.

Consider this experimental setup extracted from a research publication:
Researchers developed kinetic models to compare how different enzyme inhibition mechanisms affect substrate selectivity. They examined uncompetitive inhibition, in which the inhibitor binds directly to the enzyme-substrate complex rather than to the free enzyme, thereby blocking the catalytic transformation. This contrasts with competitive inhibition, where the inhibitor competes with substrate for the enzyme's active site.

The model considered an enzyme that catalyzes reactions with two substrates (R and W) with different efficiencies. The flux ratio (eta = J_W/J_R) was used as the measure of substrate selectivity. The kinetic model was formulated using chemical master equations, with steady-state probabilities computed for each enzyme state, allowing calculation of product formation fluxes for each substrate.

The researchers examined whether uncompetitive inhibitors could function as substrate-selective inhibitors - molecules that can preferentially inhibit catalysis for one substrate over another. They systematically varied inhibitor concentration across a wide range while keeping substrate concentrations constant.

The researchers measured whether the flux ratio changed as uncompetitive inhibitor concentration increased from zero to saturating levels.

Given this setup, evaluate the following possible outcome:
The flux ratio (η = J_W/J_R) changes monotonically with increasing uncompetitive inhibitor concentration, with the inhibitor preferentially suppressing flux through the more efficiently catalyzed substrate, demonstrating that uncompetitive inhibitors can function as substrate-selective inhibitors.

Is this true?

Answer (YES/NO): NO